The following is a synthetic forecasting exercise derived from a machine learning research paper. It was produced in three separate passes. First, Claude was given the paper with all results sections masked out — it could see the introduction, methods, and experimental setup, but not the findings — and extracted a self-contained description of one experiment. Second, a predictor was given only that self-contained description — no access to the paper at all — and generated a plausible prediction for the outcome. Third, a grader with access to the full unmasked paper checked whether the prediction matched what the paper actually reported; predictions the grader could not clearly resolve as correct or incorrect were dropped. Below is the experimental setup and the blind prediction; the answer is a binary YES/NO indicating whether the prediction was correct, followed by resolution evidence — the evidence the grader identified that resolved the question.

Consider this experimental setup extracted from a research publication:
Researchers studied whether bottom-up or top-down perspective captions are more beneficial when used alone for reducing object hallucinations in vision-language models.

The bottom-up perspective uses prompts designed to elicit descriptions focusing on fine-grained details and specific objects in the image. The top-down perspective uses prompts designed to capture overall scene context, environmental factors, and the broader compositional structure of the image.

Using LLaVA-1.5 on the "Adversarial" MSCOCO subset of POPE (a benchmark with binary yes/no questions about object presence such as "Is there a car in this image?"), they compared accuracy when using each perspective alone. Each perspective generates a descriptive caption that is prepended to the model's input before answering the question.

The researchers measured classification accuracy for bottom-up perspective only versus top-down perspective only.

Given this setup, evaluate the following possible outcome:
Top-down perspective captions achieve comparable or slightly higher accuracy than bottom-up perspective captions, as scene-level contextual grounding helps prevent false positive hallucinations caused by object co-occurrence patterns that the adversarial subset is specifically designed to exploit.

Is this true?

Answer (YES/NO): YES